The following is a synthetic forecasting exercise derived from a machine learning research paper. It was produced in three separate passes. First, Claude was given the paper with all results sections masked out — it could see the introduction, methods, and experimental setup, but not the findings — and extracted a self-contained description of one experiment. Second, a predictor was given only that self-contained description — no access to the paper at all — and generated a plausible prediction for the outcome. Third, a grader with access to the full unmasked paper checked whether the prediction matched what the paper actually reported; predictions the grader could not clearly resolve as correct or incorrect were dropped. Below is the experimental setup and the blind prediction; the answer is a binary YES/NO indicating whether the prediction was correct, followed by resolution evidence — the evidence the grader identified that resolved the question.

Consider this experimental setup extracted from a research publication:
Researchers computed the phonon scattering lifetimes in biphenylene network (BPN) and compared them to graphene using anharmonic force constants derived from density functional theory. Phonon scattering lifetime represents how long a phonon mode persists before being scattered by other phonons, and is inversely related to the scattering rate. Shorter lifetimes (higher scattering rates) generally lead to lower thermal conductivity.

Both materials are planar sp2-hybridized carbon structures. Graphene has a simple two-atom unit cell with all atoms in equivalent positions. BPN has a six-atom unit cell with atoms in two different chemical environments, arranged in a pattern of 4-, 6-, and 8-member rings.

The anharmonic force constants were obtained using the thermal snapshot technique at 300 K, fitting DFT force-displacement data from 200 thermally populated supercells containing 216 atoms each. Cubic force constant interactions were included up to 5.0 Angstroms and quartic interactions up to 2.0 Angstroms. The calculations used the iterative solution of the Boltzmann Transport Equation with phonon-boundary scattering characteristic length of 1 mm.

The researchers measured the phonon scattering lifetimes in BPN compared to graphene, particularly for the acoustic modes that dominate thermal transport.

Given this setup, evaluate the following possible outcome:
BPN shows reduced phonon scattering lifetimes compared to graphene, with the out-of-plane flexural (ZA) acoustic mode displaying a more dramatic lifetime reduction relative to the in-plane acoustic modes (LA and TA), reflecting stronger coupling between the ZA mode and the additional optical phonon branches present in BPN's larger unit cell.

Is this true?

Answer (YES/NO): NO